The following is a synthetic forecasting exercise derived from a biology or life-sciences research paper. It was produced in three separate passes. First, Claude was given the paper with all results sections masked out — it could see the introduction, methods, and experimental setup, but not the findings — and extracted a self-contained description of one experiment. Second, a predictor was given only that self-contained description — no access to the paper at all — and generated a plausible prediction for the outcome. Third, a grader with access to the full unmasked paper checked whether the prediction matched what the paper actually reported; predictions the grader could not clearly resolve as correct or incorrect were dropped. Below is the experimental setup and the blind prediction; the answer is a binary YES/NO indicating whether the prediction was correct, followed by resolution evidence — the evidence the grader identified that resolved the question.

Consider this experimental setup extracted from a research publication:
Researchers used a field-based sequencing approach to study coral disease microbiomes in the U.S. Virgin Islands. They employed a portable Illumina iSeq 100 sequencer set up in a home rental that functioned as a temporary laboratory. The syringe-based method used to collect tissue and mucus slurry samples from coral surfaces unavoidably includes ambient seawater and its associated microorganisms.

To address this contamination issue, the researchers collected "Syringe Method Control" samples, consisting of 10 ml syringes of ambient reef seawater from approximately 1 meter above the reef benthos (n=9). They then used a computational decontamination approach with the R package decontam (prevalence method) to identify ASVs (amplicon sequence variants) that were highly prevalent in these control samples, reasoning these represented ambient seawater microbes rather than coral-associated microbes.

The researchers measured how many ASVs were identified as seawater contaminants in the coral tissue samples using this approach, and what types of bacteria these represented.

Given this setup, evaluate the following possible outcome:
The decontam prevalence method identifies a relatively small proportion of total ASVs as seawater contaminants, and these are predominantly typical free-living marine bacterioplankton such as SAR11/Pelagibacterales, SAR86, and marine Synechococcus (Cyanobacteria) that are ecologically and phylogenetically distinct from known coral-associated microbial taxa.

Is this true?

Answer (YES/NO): YES